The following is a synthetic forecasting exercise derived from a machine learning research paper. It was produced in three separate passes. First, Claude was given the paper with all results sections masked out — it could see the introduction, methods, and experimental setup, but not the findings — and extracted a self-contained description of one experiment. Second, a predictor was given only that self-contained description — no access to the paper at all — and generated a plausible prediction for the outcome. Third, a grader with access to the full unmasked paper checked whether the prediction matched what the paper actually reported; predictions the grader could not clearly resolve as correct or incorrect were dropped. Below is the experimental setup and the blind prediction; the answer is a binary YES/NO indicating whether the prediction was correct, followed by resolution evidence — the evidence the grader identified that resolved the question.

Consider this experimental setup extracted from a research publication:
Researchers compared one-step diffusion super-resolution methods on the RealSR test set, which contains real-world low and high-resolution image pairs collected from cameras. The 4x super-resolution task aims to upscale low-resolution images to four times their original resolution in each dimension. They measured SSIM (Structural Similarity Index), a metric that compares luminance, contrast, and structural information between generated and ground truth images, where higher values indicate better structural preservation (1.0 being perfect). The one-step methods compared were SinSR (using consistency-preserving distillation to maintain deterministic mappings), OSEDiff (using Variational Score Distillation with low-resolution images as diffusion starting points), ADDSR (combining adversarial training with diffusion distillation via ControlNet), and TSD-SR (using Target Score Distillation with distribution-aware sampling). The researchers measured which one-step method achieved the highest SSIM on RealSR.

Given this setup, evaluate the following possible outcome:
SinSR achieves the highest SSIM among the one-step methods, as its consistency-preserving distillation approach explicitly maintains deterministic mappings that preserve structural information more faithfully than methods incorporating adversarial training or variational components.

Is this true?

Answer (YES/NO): NO